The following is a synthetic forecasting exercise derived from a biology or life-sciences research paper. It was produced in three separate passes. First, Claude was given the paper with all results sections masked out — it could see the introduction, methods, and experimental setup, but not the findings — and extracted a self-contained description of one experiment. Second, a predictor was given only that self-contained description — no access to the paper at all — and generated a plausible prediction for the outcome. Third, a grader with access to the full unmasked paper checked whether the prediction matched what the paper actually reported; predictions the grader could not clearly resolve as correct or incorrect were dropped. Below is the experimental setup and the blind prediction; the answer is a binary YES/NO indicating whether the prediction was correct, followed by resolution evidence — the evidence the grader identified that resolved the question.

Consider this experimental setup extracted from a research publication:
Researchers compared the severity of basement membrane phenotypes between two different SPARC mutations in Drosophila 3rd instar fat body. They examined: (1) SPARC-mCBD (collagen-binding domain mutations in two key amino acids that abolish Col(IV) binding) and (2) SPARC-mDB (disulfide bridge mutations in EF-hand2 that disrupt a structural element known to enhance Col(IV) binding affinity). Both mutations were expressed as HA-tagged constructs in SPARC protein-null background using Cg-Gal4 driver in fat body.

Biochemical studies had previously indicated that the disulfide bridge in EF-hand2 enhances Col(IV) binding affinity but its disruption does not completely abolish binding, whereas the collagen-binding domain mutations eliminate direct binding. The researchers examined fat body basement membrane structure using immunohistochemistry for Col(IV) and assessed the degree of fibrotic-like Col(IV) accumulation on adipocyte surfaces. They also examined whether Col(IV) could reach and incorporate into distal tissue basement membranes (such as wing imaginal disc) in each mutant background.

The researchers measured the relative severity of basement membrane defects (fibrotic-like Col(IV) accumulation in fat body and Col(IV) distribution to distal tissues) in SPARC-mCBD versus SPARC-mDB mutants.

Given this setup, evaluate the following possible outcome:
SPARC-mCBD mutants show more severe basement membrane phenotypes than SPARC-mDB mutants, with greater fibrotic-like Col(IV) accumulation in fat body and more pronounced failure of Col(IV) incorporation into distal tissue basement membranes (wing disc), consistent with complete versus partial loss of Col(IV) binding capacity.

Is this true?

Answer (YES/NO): YES